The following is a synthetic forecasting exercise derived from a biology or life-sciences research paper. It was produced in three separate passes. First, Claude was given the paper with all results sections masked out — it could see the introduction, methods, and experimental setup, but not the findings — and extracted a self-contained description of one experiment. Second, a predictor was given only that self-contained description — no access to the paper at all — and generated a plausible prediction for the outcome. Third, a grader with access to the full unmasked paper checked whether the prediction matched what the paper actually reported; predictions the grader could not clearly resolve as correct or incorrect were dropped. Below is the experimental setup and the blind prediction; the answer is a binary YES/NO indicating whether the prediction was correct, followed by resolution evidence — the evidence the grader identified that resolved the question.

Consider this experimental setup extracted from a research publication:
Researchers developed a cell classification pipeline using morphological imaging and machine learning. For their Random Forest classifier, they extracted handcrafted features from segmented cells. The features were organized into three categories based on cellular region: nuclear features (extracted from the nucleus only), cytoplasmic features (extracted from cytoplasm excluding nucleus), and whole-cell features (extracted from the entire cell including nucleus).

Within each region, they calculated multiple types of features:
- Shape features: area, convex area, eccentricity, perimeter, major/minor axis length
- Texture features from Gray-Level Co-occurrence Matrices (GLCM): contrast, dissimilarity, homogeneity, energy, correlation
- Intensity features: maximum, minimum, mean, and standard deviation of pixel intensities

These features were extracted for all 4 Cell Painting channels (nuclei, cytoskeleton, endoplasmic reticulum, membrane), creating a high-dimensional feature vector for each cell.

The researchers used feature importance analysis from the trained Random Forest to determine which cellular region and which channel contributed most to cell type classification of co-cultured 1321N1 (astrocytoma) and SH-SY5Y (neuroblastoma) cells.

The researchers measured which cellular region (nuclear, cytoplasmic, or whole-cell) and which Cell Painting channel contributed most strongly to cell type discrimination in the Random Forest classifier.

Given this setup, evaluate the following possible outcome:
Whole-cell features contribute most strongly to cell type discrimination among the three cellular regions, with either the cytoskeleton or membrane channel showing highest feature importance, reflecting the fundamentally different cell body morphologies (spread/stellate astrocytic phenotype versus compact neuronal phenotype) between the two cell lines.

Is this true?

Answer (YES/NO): NO